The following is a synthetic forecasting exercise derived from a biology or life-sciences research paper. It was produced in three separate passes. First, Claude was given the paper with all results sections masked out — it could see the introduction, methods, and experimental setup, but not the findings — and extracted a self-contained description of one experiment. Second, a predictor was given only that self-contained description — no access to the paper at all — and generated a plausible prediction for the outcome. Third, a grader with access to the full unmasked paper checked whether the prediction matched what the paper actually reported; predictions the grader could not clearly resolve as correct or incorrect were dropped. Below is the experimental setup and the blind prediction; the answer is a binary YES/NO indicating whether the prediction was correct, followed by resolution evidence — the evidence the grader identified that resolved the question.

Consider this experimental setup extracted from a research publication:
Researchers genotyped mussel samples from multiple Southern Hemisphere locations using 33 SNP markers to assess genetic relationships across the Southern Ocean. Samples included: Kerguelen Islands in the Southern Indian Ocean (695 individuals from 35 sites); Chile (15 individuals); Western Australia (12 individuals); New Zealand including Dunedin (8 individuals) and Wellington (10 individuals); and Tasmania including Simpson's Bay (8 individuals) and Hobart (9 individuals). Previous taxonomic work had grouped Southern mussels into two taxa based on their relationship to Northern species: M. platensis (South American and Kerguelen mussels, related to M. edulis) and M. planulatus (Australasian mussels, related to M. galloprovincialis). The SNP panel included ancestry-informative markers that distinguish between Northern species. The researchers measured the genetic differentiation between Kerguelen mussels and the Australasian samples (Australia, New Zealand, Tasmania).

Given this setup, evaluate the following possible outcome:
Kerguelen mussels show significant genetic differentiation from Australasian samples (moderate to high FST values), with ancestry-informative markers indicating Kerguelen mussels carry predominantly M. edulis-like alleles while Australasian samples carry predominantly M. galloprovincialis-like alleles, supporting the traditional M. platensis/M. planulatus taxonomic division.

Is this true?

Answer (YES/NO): YES